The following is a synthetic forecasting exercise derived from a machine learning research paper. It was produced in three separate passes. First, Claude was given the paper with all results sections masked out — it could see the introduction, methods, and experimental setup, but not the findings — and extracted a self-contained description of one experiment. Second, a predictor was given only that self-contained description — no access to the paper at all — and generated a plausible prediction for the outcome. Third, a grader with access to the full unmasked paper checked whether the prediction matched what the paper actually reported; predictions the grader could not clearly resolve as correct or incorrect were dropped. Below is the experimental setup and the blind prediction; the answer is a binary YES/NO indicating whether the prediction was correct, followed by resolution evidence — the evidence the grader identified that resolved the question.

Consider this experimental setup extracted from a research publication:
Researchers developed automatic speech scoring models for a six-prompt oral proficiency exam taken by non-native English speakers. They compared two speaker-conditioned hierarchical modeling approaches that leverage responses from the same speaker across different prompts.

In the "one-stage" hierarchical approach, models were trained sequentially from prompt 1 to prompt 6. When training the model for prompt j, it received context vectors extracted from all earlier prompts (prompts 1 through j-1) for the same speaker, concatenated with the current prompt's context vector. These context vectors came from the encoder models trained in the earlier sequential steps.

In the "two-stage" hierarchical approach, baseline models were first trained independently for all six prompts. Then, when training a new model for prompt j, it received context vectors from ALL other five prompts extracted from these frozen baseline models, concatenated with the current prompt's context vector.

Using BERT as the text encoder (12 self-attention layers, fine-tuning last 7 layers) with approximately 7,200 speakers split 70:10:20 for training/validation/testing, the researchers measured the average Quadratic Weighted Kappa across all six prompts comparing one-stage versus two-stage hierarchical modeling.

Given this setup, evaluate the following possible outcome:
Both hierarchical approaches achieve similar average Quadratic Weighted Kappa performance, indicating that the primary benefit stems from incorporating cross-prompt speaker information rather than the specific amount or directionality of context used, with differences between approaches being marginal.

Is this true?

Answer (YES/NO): NO